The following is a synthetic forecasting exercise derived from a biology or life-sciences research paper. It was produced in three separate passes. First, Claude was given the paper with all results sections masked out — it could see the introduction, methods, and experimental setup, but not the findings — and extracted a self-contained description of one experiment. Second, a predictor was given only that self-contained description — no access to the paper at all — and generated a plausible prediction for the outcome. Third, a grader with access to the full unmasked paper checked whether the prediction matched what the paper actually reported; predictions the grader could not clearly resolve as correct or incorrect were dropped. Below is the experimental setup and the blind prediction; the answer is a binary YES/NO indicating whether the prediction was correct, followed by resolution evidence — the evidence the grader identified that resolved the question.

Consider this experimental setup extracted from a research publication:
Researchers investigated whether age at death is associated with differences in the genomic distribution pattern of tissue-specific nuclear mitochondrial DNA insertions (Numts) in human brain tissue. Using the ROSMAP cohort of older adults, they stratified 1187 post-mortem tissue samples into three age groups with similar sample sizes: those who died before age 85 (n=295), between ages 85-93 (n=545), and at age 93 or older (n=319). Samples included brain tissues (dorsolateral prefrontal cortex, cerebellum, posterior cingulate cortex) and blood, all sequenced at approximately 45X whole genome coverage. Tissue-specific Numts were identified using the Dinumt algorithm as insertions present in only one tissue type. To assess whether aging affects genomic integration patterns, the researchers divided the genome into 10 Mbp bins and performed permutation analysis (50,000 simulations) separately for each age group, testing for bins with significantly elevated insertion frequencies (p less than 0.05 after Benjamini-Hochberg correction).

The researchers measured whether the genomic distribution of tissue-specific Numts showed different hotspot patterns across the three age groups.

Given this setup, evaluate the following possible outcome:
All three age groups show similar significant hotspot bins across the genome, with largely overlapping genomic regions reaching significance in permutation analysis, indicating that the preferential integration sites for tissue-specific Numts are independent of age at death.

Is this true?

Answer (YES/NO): NO